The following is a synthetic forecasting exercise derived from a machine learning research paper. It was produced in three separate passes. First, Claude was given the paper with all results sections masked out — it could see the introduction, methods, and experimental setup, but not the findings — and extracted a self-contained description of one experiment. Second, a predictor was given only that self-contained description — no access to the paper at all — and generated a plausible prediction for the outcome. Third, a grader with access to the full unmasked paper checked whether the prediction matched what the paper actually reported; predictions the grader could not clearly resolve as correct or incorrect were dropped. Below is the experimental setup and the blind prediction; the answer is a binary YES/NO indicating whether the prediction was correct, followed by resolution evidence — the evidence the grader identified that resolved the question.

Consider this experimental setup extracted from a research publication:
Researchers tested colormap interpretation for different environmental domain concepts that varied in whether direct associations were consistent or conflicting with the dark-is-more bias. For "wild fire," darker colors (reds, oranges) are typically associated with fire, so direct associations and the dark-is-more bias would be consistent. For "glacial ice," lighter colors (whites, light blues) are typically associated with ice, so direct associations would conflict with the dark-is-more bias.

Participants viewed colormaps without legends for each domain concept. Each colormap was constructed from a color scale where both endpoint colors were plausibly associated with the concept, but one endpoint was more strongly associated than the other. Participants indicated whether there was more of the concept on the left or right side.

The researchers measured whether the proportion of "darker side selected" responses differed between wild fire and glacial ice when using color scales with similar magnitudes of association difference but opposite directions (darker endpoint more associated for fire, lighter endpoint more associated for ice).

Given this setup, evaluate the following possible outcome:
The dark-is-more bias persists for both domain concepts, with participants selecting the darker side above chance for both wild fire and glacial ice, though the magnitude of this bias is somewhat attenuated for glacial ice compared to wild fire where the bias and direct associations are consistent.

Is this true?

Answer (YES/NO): NO